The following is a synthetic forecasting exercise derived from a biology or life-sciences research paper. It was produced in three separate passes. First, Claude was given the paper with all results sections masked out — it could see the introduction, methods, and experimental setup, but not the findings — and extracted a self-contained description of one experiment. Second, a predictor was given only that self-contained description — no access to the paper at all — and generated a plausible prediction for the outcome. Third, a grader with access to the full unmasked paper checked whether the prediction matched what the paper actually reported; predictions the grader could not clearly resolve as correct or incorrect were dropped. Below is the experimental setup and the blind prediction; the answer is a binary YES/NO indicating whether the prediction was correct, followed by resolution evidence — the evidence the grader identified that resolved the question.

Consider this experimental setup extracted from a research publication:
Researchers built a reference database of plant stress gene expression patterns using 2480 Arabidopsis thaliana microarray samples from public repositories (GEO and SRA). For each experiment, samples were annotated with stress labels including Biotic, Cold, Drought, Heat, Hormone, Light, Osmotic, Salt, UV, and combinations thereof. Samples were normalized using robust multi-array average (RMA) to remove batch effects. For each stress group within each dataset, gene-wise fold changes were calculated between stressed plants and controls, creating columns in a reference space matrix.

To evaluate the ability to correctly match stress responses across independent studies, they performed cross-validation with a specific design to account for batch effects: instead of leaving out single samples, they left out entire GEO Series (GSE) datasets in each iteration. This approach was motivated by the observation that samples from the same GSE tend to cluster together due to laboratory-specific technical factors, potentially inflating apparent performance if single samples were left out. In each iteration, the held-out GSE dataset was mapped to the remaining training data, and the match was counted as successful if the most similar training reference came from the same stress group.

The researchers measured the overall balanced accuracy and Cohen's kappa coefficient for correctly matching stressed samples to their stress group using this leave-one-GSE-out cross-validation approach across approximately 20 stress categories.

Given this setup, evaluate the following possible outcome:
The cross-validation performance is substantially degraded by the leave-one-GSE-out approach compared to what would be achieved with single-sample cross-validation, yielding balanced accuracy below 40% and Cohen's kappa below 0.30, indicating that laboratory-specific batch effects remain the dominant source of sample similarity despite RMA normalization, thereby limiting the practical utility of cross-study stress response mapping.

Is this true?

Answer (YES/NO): NO